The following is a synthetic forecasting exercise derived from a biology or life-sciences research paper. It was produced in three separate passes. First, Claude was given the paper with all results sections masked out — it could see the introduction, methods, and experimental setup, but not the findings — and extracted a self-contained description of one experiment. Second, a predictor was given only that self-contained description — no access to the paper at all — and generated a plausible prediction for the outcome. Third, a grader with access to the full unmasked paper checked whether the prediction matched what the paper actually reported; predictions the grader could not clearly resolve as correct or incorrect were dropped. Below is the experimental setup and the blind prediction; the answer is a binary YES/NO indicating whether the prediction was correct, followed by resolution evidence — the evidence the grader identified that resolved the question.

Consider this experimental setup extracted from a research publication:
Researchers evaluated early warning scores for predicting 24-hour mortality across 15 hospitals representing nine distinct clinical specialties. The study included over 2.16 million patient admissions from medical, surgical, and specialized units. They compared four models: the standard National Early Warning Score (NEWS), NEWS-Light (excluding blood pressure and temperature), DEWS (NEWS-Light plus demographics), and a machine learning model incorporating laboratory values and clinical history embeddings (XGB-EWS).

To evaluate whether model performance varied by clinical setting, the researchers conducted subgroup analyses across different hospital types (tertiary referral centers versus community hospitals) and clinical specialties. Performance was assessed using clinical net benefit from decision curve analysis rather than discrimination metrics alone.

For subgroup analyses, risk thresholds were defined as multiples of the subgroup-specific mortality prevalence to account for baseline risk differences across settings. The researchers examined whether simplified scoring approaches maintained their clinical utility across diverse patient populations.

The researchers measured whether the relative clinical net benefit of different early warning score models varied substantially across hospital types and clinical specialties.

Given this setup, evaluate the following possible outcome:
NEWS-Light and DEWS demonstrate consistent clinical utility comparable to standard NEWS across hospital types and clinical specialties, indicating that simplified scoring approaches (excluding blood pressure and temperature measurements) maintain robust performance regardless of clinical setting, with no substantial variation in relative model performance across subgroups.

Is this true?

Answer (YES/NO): NO